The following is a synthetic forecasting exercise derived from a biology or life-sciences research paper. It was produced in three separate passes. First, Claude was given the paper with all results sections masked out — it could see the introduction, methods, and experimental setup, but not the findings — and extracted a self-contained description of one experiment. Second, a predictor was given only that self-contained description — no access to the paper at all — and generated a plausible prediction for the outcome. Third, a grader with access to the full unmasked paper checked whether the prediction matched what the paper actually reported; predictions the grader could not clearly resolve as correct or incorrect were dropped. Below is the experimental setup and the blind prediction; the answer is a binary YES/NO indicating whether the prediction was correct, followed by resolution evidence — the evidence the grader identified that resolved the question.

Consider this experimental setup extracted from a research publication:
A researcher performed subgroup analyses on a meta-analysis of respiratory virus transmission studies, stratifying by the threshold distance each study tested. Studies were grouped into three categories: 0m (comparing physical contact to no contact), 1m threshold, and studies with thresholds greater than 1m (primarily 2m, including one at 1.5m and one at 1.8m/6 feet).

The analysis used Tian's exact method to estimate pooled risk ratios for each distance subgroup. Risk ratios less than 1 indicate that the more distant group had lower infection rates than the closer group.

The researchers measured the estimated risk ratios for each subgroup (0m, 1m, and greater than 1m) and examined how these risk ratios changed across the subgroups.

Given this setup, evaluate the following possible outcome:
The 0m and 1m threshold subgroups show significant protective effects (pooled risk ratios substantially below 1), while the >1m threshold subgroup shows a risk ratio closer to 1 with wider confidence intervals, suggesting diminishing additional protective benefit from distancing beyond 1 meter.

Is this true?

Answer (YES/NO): NO